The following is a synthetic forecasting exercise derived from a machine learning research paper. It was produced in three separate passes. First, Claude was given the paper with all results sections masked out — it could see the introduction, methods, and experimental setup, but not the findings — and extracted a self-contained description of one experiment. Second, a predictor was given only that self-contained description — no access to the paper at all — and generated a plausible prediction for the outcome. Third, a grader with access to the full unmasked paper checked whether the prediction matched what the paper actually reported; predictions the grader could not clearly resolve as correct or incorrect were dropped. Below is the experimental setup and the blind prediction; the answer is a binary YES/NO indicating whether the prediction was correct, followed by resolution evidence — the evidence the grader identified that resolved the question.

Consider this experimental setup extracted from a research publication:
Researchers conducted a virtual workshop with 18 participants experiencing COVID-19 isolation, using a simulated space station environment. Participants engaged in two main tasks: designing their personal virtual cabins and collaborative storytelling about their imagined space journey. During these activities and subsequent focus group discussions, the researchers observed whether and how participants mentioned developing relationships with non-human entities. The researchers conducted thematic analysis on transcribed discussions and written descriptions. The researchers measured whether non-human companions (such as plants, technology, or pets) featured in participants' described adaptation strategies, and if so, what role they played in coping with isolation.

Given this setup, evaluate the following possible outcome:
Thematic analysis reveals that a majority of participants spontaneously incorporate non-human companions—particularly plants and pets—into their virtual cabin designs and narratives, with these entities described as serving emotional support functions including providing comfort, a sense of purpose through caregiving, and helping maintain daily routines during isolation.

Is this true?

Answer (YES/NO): NO